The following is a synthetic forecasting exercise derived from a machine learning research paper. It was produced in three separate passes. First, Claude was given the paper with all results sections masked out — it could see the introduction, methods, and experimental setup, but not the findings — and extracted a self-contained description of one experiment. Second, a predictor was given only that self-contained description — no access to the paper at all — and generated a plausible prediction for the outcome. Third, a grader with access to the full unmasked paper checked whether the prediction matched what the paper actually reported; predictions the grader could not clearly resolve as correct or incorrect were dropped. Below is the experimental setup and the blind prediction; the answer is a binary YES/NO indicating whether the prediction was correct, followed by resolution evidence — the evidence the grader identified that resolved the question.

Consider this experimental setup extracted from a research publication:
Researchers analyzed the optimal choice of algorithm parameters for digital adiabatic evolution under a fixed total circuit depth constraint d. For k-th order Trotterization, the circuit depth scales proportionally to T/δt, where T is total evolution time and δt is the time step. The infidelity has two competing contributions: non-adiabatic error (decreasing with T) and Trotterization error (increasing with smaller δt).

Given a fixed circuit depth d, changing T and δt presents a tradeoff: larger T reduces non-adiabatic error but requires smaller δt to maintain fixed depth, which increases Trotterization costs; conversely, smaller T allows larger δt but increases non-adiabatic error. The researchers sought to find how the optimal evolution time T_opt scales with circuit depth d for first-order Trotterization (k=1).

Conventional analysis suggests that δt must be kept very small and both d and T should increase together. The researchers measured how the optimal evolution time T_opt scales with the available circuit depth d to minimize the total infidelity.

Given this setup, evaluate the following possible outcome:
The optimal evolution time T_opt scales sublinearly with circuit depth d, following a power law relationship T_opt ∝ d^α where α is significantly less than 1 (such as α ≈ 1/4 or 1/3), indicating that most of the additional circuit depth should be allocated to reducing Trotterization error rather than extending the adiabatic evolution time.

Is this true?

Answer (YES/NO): NO